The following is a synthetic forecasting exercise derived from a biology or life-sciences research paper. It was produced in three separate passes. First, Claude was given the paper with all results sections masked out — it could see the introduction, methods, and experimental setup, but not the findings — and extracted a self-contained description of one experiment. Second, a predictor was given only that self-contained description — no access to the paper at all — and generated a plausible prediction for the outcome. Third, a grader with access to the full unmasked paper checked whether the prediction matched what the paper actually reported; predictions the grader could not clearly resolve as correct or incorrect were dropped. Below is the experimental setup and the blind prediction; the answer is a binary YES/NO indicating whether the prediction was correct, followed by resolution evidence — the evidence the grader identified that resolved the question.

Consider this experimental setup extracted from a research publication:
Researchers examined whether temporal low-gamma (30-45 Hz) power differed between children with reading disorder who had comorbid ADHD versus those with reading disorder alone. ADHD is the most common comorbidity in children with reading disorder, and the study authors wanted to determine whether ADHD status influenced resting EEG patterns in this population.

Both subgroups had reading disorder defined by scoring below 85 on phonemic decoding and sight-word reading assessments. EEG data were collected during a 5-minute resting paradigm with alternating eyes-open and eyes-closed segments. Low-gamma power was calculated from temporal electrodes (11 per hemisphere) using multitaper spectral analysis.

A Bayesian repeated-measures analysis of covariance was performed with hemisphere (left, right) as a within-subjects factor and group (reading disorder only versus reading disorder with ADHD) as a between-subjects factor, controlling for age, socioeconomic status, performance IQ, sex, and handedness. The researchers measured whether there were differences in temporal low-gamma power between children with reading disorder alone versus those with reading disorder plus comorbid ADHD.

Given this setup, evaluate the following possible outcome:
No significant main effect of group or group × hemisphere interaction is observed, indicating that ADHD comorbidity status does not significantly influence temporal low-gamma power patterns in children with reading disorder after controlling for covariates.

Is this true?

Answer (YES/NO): YES